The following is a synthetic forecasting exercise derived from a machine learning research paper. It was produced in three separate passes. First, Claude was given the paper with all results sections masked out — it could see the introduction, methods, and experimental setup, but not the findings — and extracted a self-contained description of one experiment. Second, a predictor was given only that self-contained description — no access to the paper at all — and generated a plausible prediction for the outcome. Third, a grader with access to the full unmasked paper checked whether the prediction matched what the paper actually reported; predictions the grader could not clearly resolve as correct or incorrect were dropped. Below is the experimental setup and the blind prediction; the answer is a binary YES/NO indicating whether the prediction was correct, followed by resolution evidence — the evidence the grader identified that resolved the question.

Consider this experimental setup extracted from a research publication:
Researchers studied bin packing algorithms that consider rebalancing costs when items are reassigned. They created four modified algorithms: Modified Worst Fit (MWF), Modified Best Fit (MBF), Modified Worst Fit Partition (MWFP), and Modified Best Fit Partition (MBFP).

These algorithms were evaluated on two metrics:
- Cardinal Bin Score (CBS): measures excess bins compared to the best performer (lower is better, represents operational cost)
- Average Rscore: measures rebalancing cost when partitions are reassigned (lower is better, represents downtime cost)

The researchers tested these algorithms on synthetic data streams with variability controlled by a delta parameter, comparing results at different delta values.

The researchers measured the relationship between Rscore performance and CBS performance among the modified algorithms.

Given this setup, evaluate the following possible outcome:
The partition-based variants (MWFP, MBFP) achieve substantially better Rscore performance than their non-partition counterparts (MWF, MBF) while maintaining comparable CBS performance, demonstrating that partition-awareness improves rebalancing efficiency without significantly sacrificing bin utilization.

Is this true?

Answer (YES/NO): NO